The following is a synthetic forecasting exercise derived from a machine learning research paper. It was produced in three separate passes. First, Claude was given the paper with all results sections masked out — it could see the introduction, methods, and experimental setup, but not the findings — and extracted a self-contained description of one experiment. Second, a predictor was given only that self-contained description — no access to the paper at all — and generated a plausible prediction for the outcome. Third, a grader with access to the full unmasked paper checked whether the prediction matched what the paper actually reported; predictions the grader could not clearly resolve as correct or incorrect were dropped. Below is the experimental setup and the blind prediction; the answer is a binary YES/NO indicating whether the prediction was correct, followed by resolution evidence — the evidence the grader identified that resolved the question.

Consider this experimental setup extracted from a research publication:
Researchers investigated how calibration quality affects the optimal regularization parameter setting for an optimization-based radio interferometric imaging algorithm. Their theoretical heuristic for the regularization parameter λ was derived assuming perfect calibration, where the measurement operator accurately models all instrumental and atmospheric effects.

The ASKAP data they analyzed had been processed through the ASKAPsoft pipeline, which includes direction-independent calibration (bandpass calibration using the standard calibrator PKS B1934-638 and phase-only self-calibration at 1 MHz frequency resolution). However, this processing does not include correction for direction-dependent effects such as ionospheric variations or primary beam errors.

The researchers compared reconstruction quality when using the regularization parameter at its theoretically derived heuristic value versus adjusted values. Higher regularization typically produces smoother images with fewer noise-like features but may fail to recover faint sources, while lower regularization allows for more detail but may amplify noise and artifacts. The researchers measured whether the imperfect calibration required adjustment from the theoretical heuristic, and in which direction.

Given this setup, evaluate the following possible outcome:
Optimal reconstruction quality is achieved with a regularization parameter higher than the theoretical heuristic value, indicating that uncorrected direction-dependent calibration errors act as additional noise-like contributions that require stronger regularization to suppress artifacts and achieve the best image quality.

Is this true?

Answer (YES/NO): NO